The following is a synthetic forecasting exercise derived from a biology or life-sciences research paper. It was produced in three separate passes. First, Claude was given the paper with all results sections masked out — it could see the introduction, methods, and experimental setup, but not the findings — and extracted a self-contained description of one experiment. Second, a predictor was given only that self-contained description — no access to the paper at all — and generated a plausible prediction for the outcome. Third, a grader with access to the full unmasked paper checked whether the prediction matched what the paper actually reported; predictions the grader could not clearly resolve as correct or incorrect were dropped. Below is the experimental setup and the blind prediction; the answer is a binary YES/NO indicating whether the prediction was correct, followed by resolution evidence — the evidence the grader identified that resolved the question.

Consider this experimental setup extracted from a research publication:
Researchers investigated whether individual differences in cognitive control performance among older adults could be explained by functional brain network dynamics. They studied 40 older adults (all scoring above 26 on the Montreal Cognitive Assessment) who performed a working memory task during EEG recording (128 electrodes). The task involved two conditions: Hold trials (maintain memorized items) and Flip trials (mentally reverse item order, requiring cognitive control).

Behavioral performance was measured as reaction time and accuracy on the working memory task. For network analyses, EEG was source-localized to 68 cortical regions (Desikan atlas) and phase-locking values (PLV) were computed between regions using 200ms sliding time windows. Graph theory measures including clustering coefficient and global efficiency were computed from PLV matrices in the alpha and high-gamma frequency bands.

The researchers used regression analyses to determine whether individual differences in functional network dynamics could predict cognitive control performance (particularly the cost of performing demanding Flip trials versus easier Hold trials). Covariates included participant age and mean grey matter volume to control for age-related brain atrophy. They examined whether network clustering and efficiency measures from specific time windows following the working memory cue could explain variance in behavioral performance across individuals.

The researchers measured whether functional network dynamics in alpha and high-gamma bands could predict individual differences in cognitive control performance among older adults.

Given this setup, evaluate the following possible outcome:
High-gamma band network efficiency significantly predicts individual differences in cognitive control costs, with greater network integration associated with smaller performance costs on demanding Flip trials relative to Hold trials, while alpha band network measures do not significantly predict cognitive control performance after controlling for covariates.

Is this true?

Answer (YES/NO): NO